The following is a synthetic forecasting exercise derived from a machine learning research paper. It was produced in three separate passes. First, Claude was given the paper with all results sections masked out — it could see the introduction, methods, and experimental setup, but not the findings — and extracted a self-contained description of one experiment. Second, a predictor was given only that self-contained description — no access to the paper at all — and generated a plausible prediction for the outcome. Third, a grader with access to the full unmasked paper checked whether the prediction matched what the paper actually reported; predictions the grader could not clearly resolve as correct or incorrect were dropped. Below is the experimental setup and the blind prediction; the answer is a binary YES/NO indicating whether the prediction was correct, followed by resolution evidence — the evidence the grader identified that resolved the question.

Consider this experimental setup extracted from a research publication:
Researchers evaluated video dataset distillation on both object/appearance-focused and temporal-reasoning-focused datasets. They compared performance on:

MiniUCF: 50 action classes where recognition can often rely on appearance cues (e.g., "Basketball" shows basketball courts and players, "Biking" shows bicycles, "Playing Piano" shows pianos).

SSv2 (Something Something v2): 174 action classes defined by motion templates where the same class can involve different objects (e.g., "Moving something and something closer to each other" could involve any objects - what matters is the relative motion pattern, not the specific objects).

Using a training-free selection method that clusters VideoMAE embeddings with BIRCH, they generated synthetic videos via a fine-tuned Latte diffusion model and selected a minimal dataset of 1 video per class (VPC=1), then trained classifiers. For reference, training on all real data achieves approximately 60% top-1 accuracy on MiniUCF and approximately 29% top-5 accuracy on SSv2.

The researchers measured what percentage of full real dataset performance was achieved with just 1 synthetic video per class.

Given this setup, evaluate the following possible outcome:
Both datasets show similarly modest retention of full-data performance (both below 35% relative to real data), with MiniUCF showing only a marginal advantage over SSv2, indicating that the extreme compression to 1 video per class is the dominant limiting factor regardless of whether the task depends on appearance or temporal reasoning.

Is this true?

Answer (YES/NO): NO